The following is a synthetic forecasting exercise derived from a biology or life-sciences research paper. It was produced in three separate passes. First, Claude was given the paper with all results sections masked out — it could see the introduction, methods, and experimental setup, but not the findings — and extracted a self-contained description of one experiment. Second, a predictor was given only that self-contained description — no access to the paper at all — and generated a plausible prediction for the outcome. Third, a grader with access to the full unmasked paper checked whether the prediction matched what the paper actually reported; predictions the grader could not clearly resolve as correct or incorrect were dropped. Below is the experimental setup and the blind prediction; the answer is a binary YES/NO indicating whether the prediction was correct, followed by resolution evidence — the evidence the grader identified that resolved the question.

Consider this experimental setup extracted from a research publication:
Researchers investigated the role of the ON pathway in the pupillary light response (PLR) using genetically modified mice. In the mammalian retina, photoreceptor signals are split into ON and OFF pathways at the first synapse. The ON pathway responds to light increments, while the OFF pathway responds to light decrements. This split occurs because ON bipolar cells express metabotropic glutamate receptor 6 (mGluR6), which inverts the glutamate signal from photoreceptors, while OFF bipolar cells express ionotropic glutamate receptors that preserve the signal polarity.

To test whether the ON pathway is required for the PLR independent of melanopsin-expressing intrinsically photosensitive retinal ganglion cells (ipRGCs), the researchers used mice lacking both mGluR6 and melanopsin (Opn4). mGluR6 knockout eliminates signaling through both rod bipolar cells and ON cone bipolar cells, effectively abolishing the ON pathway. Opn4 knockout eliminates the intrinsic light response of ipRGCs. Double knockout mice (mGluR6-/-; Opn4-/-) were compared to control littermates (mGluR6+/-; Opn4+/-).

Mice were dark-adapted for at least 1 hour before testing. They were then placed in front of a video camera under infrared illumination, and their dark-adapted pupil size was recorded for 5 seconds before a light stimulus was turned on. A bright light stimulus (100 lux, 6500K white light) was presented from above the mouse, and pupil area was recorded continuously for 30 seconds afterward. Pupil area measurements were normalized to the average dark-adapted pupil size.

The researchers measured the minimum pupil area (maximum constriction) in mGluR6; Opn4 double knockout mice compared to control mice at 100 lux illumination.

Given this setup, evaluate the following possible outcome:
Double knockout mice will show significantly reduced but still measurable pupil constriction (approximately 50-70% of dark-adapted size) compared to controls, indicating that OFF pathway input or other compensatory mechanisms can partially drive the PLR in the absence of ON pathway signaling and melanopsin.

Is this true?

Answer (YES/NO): NO